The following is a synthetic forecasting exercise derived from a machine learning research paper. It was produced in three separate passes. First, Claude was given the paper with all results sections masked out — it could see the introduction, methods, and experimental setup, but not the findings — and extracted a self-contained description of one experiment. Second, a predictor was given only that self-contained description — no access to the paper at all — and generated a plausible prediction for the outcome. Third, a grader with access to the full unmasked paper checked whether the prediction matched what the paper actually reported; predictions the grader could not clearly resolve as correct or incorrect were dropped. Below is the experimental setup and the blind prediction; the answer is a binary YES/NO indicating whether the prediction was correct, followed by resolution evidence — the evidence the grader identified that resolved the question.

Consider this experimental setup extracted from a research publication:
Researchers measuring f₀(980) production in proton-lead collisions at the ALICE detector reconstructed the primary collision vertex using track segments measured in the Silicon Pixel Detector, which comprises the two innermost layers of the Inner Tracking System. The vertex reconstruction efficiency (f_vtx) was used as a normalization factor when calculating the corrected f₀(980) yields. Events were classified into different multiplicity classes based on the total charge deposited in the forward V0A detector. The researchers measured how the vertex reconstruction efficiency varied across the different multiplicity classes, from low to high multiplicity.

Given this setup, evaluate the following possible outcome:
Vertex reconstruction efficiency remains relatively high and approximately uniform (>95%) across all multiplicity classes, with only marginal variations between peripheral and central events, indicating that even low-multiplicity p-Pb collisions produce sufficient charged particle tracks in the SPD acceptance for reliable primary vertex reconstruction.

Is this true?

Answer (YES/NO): YES